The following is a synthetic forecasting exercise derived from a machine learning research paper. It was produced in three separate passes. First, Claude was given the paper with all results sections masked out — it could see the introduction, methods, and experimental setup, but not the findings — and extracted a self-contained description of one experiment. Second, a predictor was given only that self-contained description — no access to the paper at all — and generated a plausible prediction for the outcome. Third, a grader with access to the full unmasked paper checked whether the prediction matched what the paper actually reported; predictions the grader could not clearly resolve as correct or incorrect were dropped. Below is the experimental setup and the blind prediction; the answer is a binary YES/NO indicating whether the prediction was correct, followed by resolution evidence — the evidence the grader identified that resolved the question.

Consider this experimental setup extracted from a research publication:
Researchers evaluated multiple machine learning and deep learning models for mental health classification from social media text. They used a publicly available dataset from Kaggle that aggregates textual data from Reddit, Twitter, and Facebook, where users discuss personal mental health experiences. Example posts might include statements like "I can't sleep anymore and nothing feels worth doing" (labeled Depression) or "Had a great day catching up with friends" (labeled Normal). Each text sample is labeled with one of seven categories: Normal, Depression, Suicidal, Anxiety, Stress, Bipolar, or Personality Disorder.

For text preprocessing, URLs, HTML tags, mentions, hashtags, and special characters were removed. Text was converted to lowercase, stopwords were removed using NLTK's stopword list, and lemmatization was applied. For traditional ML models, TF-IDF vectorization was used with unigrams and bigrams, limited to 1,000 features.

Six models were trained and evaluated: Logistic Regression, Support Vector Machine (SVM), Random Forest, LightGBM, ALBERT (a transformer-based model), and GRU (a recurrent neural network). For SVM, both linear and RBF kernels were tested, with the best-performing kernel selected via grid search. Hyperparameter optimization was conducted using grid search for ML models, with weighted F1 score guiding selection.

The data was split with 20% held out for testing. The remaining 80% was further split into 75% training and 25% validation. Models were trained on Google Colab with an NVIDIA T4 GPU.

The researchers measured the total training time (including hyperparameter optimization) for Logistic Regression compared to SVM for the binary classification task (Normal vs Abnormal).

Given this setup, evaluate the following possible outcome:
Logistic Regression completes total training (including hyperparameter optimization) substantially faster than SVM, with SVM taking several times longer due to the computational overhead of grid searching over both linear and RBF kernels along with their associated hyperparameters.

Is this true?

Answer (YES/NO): YES